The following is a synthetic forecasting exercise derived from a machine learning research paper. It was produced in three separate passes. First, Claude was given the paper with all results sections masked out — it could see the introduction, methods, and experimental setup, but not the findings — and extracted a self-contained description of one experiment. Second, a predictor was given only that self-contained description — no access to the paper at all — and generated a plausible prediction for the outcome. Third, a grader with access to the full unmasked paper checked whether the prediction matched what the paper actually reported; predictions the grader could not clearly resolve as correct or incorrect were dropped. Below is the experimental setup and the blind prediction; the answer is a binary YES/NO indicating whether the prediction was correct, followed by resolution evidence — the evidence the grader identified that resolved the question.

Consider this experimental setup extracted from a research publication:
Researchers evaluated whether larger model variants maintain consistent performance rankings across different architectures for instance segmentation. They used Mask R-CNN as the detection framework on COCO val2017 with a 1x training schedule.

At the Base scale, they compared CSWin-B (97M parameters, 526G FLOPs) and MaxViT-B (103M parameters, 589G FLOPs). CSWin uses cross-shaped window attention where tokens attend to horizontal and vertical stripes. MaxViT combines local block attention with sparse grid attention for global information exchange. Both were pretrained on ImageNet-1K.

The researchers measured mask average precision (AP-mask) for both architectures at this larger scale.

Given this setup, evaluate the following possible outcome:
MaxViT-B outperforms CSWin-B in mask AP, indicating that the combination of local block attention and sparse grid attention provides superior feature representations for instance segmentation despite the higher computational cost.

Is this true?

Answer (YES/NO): NO